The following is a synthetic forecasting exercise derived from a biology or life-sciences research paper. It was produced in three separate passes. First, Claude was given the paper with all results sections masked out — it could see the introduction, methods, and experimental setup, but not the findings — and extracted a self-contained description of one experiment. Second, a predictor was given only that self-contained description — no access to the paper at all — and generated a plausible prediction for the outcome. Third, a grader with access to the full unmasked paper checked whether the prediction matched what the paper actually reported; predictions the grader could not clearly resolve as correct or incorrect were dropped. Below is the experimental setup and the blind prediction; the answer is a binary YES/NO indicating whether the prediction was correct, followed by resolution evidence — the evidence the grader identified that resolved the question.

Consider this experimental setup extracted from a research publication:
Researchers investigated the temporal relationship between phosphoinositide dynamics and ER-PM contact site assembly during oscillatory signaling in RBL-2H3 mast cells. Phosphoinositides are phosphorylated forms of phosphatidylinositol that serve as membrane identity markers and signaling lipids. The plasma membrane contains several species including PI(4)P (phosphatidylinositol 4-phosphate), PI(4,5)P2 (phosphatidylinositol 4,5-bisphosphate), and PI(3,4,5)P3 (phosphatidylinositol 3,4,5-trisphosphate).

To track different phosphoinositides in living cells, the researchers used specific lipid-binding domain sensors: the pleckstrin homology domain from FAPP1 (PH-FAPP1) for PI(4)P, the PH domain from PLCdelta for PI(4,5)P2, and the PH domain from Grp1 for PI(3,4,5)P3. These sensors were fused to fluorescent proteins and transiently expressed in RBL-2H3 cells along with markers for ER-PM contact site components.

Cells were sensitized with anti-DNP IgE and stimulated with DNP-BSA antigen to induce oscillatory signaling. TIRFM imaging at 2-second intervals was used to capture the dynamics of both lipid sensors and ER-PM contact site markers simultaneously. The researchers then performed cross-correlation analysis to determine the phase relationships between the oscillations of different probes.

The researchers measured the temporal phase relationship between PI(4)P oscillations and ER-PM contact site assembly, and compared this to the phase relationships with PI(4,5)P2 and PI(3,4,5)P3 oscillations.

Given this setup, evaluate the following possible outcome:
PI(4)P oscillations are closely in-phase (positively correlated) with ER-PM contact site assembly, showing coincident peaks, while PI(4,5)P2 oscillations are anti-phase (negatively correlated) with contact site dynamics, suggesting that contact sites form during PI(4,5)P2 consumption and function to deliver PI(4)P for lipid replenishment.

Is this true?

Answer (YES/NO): NO